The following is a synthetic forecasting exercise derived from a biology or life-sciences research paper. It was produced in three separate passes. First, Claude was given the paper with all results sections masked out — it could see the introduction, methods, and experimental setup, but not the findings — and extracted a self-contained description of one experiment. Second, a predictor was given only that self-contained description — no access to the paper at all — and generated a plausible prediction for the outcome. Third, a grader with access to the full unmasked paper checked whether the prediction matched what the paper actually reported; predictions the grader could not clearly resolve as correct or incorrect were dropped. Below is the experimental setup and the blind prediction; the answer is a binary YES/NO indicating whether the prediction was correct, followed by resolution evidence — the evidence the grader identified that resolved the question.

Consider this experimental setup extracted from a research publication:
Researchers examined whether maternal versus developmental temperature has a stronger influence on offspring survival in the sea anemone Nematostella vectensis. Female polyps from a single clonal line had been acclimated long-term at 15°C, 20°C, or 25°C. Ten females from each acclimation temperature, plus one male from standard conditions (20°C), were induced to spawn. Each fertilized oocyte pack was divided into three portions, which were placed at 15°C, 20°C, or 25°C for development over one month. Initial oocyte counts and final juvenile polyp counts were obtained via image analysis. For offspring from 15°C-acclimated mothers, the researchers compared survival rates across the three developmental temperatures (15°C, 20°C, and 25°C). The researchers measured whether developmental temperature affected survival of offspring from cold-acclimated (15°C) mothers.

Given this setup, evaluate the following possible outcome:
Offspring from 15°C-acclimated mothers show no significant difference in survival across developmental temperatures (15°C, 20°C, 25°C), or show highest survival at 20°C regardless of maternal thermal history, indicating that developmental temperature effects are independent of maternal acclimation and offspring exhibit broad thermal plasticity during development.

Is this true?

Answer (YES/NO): NO